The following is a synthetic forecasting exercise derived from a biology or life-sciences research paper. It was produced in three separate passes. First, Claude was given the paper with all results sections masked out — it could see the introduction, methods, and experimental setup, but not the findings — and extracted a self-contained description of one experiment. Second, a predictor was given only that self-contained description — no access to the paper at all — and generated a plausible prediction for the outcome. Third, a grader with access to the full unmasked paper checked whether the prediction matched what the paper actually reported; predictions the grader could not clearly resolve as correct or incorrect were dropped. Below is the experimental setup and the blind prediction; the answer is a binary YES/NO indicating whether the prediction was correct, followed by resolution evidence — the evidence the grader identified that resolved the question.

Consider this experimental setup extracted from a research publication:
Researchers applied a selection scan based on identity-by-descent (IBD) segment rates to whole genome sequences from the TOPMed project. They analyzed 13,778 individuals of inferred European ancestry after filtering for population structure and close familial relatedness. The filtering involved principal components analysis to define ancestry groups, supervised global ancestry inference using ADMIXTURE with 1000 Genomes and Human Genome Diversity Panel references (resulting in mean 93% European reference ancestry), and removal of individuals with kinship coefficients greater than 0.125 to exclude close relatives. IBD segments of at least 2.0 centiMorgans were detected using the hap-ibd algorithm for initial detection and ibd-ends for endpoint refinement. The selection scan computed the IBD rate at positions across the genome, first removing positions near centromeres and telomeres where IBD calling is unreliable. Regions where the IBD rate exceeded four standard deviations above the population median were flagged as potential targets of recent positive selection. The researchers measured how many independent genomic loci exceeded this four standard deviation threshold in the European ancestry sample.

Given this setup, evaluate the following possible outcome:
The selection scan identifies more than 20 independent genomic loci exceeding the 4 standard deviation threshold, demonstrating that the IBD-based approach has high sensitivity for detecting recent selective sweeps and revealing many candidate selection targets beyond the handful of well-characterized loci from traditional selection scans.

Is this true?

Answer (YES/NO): NO